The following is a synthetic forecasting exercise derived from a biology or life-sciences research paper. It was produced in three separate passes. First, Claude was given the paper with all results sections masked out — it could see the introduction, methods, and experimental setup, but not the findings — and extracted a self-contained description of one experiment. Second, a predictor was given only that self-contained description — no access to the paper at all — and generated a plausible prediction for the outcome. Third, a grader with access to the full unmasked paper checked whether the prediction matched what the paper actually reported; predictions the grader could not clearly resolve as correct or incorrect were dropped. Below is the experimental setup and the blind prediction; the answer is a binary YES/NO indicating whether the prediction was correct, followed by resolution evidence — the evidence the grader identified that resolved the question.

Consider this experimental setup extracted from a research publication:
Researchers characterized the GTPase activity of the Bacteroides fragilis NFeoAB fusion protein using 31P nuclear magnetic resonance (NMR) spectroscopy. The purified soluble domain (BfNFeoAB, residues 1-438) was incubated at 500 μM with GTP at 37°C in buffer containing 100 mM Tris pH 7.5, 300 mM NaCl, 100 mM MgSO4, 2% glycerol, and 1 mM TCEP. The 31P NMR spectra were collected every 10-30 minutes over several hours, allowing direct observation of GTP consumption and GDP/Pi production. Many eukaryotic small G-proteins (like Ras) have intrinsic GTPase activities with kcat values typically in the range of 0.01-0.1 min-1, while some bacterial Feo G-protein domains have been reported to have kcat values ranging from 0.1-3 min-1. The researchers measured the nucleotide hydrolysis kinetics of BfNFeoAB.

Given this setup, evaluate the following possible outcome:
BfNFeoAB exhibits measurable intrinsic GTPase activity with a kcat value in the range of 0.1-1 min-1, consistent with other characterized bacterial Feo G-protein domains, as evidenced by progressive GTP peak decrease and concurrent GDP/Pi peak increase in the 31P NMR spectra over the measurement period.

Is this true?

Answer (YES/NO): NO